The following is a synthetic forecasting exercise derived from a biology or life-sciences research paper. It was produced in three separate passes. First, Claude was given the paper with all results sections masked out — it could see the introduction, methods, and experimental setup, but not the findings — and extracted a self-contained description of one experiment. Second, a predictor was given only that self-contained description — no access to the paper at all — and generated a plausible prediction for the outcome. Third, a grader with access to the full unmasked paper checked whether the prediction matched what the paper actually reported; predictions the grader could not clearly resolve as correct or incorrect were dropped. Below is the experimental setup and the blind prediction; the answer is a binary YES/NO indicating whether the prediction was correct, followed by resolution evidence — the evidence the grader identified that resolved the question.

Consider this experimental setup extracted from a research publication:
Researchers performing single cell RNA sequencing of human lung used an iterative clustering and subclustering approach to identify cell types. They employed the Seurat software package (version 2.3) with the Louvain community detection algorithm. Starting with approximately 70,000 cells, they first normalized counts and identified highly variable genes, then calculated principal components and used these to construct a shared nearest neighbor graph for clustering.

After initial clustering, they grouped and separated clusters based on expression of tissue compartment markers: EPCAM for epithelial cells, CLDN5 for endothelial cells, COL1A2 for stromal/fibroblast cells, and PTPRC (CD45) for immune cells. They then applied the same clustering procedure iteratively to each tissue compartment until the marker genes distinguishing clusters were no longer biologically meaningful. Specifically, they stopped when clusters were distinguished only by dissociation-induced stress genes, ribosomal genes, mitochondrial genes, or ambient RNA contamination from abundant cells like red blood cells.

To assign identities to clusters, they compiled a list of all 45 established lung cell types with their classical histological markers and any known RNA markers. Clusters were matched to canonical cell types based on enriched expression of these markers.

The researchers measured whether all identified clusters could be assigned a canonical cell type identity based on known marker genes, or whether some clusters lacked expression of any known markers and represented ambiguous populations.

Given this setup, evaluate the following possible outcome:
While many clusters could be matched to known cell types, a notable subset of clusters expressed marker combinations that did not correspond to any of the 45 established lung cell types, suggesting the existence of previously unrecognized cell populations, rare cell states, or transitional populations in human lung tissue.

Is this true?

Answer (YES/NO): YES